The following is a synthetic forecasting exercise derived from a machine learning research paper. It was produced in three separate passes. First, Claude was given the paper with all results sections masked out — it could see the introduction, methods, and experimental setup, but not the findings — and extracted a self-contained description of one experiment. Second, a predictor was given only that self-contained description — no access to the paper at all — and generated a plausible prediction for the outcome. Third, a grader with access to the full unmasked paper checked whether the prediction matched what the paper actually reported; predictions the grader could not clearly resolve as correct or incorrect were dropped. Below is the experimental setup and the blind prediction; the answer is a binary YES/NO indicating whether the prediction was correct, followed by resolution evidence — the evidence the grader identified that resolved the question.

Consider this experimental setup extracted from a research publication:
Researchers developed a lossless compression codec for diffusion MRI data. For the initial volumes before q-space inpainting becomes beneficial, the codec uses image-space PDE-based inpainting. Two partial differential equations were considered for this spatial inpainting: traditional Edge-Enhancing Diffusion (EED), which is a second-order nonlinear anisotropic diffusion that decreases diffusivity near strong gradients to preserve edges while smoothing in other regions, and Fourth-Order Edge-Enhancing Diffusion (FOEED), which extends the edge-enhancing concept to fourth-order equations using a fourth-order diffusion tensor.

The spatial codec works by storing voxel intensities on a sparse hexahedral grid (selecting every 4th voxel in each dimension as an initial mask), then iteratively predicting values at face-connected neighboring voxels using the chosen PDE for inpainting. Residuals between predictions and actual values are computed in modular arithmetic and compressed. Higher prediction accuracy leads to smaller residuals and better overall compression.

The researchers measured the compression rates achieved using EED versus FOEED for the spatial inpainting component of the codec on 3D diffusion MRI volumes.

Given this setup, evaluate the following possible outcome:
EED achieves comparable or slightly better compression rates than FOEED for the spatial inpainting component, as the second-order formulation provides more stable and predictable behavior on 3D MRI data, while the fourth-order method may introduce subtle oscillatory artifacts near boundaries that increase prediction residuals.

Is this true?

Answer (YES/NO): NO